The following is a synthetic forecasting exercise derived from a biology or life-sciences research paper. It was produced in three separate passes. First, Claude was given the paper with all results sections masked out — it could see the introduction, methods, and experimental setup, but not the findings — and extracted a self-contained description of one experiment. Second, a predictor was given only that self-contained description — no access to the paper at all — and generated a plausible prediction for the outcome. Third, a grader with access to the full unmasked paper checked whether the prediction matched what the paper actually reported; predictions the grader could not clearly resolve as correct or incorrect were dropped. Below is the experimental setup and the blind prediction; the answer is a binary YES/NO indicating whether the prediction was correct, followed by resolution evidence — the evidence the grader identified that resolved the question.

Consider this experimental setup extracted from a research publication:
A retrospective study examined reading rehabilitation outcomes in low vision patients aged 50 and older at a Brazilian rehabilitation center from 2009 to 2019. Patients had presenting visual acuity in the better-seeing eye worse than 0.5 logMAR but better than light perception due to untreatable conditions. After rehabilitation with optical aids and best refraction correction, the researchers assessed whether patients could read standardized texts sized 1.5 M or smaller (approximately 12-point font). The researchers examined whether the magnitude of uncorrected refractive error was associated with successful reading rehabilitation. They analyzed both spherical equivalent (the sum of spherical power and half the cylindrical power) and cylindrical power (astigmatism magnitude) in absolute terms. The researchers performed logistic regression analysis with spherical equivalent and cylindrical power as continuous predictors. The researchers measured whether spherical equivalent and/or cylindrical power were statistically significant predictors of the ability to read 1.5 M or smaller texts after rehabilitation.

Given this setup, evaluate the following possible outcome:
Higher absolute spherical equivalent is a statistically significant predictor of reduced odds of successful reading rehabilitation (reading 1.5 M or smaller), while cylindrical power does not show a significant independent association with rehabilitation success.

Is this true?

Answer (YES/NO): NO